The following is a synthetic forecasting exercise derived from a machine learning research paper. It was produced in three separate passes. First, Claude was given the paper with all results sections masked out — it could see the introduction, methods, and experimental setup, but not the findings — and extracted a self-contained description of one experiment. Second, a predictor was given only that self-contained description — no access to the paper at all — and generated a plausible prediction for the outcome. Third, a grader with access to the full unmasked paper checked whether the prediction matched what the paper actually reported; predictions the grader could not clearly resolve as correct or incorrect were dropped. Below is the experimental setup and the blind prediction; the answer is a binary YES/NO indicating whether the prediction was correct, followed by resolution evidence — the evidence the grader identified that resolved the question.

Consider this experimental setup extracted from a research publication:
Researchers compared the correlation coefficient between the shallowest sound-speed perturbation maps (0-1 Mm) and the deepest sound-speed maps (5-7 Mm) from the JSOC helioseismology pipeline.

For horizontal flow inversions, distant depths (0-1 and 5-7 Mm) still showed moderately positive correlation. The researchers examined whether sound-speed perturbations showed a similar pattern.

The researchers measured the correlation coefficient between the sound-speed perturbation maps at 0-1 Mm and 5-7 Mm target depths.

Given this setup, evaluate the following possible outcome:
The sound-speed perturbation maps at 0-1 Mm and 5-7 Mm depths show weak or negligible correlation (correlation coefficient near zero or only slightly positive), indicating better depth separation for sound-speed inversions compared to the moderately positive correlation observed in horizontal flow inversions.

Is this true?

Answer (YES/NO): NO